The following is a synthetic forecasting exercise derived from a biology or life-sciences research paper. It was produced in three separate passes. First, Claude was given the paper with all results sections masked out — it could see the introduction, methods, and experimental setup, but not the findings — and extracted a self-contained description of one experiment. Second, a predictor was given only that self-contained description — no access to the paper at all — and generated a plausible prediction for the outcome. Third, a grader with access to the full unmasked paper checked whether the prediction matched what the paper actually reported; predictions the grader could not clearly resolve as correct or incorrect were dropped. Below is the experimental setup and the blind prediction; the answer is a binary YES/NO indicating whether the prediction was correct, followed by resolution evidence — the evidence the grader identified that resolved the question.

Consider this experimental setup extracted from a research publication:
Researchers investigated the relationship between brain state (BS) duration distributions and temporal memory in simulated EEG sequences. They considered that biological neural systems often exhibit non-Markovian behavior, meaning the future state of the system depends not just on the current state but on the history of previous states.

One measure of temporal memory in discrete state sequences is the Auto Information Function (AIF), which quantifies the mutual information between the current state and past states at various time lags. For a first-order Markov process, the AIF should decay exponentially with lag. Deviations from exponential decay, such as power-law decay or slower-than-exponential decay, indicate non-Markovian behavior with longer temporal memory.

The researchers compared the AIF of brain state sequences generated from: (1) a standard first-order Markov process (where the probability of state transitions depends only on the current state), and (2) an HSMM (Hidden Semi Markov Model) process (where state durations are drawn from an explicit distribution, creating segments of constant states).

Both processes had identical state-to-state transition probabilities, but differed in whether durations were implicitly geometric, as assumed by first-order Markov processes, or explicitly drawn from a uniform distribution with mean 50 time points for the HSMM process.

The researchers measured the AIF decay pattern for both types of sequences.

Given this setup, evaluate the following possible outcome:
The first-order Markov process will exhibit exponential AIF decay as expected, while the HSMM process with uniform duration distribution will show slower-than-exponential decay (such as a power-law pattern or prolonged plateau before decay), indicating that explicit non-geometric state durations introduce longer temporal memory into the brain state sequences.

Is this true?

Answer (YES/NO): NO